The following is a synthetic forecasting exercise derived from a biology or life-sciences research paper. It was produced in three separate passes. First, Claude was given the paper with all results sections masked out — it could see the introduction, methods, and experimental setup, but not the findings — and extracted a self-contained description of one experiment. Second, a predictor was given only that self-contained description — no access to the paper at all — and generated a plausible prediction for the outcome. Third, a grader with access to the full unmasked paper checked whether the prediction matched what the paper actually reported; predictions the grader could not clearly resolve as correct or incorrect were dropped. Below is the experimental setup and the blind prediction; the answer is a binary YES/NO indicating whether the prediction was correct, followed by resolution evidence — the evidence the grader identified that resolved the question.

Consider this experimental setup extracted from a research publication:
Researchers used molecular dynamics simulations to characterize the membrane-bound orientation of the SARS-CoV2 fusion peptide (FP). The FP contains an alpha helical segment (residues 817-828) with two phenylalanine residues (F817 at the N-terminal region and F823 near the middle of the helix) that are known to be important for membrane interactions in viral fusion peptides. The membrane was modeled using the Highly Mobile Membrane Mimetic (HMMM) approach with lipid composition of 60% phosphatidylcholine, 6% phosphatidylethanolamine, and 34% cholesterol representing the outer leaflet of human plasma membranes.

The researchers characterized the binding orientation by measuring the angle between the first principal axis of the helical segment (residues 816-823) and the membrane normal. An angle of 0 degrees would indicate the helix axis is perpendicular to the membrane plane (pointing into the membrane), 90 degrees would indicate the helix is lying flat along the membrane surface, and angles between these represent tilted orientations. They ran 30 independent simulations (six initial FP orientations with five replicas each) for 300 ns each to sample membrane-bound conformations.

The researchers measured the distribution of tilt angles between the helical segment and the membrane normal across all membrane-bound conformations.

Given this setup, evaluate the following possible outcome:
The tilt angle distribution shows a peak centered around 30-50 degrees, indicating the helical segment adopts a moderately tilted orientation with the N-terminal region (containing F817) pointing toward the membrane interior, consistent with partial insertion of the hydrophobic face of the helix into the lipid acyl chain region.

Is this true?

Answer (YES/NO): NO